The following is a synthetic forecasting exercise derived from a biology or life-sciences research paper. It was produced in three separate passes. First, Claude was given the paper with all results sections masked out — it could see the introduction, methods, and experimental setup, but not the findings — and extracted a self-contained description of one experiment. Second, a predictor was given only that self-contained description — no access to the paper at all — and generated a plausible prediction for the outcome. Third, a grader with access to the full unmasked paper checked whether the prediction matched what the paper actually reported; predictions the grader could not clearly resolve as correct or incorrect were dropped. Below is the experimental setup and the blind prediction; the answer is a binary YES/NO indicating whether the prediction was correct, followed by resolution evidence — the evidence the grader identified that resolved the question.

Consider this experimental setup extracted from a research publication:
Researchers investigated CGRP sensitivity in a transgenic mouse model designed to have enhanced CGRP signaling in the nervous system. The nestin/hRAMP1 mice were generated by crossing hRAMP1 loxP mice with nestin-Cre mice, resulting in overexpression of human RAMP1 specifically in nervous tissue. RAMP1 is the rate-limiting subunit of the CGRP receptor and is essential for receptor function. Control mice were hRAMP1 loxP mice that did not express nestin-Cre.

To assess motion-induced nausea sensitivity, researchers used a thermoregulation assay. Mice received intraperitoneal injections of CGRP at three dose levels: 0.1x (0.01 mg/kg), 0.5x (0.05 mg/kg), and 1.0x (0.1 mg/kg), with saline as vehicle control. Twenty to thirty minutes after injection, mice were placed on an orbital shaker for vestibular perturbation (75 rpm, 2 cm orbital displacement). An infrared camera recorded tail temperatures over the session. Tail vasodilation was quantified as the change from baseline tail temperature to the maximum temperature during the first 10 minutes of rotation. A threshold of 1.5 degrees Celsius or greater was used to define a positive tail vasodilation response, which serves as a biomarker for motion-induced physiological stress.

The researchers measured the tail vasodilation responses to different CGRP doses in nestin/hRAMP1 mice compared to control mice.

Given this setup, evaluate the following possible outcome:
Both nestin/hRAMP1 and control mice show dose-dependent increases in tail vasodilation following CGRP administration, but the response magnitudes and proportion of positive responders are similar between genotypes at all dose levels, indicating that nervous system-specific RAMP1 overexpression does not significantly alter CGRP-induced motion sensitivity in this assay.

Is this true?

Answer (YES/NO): NO